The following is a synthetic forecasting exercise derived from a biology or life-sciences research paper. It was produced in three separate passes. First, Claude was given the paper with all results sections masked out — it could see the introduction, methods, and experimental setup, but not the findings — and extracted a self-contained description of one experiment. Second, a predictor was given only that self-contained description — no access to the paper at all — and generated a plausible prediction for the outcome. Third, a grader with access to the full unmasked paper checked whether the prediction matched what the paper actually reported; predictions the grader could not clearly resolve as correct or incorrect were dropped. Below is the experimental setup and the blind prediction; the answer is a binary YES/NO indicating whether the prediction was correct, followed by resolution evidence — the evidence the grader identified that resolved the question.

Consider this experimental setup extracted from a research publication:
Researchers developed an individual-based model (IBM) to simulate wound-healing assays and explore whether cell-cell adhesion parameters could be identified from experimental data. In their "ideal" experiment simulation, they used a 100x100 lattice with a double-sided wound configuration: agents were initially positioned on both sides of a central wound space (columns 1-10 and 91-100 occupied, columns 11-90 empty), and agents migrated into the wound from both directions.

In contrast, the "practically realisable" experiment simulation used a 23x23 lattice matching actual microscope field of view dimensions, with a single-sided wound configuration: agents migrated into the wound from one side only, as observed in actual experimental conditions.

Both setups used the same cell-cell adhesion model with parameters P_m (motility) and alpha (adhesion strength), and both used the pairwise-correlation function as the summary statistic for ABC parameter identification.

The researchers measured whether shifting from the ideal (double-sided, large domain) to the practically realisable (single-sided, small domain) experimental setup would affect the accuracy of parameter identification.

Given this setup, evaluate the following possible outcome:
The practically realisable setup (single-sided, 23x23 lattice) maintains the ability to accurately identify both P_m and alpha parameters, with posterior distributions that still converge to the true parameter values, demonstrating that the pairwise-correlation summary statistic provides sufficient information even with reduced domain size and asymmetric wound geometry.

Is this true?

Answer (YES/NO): NO